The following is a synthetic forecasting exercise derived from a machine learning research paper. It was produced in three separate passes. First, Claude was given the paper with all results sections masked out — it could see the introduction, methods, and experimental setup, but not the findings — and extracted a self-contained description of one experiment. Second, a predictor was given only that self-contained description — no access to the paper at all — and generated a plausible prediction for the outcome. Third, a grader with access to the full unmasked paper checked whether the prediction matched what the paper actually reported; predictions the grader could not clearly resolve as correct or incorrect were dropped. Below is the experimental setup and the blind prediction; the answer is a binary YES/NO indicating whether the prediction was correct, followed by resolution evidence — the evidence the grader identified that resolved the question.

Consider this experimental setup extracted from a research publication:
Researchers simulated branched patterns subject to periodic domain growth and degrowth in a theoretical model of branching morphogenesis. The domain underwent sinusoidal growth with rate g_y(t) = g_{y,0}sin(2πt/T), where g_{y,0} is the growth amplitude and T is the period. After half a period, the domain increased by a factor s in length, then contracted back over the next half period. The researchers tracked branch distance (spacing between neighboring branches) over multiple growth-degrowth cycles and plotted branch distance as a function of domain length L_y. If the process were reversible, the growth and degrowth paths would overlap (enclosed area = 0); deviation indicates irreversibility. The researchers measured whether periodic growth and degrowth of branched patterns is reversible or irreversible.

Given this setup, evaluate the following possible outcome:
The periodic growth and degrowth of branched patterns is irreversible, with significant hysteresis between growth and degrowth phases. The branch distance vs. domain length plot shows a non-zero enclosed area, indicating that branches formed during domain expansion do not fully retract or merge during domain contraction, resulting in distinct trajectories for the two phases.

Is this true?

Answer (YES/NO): YES